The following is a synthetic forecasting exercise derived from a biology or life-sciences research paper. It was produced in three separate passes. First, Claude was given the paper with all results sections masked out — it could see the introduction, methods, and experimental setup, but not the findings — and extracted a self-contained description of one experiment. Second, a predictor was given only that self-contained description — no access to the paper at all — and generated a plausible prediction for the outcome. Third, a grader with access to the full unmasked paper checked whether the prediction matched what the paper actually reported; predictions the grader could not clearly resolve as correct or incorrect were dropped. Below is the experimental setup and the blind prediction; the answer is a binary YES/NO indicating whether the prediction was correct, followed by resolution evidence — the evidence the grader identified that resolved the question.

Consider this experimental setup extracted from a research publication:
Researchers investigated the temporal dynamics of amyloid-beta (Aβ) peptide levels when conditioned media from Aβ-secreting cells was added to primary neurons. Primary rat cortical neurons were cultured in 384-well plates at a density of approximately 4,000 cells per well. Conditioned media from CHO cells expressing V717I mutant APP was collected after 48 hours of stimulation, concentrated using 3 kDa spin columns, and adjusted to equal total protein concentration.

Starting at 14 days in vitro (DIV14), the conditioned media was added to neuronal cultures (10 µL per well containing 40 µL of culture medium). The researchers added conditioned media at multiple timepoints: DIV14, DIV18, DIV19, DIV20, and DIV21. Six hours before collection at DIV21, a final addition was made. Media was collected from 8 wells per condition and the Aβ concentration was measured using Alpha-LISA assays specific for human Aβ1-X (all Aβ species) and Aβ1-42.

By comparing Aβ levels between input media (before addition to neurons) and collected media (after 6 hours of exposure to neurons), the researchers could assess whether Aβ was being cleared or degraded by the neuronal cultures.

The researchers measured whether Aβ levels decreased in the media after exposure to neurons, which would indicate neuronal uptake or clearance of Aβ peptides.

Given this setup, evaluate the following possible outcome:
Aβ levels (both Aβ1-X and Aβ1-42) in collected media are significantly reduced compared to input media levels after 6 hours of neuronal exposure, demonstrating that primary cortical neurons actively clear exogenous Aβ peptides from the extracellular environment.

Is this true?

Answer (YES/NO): YES